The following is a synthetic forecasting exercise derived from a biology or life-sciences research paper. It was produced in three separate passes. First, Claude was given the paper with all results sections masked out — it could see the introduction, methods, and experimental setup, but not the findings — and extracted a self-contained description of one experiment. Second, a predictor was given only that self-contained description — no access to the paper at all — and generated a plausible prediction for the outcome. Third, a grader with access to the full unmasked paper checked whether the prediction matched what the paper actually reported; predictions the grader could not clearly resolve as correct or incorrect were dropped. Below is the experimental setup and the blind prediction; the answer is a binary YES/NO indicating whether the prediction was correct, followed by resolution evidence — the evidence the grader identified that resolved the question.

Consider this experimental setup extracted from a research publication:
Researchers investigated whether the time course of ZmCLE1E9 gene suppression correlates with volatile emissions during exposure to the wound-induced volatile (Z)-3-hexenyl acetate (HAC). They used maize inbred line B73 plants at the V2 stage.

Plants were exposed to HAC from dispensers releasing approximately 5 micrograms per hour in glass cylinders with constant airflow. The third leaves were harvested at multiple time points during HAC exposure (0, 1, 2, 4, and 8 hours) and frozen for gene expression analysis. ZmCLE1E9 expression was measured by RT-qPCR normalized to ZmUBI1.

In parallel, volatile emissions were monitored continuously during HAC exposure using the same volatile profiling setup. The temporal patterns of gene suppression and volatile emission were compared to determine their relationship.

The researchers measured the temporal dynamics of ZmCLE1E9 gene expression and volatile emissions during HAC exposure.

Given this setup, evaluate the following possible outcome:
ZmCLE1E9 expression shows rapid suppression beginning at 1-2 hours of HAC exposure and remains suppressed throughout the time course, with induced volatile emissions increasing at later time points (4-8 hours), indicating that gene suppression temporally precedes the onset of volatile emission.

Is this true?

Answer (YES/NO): NO